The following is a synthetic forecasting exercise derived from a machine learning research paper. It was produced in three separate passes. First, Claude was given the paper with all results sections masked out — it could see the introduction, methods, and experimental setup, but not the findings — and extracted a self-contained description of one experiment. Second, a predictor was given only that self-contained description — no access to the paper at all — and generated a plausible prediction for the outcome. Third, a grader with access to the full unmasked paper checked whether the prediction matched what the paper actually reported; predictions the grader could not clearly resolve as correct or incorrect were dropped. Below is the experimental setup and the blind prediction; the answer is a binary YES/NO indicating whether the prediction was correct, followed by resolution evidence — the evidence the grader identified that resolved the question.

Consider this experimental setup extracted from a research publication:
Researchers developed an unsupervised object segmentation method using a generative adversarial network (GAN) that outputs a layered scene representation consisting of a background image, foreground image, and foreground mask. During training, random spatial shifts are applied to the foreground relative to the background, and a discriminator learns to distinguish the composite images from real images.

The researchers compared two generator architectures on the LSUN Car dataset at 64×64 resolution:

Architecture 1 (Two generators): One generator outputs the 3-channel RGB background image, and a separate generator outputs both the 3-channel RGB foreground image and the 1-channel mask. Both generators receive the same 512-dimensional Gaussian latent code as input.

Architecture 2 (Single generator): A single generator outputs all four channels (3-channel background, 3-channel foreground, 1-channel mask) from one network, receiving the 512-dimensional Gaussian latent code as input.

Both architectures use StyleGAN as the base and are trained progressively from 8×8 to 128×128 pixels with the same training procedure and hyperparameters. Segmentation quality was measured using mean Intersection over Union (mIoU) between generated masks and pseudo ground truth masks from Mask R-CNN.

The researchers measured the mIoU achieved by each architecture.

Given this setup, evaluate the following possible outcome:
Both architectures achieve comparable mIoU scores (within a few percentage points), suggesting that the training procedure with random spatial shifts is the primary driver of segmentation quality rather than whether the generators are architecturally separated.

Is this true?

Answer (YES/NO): NO